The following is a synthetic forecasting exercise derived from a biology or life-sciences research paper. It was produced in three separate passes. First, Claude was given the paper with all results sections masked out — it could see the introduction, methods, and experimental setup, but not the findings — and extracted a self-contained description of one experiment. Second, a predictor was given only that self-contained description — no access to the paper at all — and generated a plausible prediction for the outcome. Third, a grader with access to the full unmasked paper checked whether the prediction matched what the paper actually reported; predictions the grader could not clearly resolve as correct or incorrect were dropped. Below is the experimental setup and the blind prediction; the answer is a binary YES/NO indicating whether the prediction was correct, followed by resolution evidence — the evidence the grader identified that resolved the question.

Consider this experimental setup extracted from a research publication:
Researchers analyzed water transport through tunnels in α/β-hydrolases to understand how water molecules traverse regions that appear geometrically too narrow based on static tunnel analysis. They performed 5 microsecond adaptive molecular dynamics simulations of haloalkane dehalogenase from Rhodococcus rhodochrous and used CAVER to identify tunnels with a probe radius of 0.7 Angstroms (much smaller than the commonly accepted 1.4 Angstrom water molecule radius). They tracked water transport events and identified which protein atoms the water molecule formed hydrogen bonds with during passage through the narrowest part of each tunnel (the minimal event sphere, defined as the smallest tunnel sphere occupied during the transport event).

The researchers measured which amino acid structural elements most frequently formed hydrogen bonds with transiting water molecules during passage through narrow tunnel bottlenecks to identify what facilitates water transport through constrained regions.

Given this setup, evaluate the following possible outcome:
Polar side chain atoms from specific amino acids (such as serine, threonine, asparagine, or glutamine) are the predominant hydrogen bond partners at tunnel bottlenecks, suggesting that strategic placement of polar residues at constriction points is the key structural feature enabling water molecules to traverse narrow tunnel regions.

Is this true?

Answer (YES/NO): NO